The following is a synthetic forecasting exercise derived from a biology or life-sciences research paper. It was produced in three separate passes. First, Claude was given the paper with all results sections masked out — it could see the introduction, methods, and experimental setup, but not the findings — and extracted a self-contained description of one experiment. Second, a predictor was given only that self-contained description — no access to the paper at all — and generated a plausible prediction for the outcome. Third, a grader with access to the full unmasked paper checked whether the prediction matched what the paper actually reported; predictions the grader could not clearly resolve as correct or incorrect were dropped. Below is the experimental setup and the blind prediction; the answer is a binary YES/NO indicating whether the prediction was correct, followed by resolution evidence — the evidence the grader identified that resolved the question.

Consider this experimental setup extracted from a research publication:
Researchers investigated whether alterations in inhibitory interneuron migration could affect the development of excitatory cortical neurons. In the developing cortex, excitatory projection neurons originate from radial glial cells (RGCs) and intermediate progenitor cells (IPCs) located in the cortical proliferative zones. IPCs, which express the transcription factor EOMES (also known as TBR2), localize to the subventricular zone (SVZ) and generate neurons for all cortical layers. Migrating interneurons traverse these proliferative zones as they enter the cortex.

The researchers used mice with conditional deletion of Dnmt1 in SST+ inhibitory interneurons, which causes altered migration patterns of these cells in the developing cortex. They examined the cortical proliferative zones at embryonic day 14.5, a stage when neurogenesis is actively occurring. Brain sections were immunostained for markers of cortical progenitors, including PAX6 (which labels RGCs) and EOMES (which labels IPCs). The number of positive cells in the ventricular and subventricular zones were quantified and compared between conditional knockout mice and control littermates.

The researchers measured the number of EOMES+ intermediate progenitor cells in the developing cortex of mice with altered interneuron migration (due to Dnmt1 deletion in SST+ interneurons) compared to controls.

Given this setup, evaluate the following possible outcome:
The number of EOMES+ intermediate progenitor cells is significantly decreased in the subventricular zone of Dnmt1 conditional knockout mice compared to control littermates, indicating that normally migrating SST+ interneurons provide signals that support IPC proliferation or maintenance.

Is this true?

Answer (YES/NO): NO